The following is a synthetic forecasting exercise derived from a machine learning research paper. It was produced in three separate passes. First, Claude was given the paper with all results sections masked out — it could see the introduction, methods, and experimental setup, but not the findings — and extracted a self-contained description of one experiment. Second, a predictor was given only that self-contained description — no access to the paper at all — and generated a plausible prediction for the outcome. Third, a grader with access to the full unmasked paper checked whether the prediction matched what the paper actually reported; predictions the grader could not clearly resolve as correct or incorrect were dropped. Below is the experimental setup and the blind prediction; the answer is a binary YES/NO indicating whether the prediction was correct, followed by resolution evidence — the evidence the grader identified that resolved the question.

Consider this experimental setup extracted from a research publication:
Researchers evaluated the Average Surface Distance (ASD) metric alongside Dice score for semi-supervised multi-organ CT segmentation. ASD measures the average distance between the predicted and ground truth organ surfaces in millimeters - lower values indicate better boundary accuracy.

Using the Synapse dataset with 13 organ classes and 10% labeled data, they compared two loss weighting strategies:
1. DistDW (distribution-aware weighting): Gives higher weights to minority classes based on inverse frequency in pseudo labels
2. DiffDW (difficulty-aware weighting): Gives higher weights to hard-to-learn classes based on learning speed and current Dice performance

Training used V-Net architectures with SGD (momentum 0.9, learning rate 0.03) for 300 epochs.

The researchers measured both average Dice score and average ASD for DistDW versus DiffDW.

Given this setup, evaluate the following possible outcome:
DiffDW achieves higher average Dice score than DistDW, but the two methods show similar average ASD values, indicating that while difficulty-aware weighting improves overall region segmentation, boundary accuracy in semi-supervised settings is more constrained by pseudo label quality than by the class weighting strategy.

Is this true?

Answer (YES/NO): NO